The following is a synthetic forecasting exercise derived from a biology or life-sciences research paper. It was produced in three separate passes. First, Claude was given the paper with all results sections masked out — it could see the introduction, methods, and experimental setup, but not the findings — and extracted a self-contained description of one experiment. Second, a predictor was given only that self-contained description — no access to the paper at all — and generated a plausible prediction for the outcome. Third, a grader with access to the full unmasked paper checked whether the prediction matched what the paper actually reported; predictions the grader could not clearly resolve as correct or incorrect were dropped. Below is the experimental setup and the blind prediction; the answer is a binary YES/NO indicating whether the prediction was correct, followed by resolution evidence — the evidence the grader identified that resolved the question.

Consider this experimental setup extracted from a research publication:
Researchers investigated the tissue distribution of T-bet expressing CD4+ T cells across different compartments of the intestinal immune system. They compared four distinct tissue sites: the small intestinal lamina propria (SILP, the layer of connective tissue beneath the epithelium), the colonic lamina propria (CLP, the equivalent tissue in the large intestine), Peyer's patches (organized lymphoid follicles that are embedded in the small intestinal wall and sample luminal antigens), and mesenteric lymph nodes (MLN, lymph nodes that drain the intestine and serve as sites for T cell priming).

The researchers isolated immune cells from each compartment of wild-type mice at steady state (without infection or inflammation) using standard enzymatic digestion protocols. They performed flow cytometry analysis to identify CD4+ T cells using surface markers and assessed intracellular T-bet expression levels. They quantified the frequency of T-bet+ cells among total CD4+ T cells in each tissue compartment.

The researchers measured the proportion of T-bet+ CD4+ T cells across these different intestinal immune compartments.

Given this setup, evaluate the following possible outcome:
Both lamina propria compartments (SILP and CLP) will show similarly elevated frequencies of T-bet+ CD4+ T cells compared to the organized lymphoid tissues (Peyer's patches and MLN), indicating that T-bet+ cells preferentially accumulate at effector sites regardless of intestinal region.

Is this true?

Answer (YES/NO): NO